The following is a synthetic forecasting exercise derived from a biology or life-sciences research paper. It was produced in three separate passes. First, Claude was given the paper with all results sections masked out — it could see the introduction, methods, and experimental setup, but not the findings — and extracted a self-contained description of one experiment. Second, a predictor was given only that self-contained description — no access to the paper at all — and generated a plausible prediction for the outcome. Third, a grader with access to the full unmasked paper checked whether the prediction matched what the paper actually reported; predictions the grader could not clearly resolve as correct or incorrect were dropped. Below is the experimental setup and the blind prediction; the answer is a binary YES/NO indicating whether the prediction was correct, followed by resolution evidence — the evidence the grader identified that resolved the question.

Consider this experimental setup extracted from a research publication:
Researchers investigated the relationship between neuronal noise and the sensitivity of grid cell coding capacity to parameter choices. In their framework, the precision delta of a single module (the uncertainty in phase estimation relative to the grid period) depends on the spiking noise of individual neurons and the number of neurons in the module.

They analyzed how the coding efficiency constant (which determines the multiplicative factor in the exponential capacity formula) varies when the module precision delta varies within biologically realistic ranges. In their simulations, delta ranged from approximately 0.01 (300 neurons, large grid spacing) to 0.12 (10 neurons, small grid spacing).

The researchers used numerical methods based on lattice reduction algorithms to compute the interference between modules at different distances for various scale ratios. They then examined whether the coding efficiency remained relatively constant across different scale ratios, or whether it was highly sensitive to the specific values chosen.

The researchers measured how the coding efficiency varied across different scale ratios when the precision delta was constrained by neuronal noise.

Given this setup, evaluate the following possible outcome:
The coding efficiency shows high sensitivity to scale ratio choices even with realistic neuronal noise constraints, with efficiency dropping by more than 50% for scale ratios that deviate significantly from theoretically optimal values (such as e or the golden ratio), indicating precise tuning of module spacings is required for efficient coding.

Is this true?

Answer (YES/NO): NO